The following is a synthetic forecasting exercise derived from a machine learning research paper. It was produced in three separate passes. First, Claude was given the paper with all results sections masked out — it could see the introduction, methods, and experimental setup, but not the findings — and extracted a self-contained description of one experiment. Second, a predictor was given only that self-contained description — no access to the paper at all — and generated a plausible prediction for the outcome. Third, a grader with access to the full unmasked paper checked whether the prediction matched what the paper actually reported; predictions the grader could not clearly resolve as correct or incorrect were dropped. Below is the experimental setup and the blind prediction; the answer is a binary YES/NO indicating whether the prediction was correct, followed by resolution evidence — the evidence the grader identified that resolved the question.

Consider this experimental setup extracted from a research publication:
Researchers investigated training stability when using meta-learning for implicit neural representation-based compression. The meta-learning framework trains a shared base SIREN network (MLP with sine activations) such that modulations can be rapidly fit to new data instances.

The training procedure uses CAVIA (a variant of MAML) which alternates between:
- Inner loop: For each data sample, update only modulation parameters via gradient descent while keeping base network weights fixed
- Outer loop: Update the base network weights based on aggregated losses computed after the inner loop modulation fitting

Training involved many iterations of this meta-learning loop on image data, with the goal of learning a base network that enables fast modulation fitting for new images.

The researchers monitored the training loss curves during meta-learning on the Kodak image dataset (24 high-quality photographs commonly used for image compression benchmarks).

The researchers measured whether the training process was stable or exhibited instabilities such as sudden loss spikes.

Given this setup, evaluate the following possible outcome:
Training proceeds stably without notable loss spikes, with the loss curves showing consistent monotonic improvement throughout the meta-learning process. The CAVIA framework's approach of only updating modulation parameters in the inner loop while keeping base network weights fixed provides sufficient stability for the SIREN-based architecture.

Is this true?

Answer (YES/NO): NO